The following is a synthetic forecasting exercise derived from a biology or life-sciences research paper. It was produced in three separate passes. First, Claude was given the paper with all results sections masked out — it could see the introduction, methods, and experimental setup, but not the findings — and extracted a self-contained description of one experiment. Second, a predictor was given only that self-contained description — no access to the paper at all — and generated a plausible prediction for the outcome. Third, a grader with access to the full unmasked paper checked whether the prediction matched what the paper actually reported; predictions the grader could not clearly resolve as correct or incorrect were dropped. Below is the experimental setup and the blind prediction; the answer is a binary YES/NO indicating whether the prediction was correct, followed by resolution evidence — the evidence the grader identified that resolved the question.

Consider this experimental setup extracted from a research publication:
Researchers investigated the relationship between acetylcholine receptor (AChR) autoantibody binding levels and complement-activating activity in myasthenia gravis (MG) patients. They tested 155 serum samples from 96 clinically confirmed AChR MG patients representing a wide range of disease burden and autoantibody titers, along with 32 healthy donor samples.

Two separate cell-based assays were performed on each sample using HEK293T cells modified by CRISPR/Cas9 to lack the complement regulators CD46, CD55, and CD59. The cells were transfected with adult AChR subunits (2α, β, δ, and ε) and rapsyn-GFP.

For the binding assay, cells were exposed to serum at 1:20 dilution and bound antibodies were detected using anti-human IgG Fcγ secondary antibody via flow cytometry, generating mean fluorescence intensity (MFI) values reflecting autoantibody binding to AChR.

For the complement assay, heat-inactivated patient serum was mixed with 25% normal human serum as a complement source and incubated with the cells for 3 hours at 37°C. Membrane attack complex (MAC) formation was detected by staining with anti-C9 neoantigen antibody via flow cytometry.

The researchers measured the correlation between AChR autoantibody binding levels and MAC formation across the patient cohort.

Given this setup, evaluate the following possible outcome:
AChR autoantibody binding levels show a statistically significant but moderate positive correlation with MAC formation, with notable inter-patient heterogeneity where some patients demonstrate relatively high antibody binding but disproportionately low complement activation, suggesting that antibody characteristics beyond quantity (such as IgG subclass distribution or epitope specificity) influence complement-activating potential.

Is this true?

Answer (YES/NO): NO